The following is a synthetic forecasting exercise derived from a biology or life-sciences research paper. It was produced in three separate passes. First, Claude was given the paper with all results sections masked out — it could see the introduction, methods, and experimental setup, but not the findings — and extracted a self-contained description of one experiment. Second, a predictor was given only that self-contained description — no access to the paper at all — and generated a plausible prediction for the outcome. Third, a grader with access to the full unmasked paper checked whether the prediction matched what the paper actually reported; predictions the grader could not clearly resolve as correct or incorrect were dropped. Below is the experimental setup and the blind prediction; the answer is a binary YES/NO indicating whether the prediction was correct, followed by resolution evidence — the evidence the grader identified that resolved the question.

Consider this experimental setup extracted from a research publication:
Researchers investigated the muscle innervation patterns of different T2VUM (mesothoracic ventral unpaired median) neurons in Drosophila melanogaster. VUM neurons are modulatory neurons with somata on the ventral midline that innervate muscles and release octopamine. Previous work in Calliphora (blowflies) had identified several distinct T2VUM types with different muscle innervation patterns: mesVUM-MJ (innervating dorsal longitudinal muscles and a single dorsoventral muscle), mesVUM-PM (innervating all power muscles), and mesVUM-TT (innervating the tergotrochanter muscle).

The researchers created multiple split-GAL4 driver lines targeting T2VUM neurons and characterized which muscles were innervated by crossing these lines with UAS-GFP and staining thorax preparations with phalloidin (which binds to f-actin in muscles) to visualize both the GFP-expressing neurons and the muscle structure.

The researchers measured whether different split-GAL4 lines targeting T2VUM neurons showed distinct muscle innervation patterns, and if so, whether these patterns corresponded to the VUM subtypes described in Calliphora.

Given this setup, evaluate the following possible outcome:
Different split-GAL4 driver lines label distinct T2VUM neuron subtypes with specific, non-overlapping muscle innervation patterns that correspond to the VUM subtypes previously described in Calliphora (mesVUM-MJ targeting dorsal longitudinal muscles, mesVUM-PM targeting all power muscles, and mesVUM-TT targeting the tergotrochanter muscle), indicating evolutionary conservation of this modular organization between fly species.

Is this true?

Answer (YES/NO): NO